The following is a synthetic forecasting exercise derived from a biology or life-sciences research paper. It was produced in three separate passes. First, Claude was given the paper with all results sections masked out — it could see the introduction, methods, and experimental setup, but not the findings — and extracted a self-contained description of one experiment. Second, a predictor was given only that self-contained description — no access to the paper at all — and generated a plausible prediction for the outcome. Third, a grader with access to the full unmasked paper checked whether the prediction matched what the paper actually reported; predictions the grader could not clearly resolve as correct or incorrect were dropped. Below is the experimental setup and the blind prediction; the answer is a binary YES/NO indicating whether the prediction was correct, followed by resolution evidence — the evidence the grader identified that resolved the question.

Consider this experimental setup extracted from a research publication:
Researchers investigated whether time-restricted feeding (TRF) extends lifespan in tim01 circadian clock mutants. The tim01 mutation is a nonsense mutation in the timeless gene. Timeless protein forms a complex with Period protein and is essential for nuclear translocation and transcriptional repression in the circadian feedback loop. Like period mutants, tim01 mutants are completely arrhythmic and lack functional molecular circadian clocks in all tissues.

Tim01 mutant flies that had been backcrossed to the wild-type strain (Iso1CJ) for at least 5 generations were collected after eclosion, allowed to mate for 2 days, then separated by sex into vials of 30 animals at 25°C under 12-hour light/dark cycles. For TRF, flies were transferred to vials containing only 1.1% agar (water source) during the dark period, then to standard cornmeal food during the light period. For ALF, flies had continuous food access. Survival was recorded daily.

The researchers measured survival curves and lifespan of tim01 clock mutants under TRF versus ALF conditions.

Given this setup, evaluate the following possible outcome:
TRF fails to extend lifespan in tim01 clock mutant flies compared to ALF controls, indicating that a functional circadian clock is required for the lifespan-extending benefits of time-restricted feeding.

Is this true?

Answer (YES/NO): YES